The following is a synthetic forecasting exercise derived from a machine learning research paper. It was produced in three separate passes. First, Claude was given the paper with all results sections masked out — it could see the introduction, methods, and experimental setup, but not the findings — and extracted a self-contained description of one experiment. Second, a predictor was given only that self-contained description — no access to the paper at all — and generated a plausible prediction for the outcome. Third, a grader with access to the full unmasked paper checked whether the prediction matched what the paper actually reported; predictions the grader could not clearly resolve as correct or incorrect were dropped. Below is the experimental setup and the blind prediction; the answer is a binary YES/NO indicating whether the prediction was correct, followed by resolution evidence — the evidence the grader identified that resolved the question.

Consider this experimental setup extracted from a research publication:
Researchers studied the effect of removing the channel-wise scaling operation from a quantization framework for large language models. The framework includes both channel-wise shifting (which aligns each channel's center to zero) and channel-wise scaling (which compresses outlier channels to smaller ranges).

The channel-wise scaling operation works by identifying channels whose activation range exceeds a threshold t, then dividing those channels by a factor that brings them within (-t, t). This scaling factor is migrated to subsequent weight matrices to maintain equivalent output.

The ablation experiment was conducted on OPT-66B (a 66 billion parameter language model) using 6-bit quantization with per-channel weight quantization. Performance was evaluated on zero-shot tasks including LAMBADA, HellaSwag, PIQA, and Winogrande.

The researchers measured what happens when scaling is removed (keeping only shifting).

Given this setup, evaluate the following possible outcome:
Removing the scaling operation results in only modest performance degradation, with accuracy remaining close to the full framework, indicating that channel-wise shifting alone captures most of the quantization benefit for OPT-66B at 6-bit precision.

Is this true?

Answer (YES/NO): NO